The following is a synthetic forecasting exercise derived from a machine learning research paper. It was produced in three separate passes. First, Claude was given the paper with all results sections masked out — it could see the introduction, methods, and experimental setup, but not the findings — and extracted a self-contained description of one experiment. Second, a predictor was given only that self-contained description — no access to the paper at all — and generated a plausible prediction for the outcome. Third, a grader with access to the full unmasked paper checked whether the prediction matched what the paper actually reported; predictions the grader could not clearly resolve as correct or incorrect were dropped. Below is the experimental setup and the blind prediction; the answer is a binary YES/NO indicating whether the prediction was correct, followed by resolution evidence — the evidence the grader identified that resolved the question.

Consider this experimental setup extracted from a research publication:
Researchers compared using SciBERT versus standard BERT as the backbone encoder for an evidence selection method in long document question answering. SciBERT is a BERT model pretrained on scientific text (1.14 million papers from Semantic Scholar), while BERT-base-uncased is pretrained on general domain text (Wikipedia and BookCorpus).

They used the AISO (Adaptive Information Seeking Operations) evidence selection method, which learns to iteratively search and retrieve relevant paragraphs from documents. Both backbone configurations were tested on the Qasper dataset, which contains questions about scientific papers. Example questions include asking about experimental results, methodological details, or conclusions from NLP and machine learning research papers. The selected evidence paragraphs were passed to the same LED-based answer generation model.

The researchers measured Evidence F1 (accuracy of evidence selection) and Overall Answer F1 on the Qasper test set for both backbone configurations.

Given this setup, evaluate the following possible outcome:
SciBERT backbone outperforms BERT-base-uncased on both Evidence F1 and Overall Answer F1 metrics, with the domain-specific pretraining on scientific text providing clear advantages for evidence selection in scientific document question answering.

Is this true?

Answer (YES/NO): YES